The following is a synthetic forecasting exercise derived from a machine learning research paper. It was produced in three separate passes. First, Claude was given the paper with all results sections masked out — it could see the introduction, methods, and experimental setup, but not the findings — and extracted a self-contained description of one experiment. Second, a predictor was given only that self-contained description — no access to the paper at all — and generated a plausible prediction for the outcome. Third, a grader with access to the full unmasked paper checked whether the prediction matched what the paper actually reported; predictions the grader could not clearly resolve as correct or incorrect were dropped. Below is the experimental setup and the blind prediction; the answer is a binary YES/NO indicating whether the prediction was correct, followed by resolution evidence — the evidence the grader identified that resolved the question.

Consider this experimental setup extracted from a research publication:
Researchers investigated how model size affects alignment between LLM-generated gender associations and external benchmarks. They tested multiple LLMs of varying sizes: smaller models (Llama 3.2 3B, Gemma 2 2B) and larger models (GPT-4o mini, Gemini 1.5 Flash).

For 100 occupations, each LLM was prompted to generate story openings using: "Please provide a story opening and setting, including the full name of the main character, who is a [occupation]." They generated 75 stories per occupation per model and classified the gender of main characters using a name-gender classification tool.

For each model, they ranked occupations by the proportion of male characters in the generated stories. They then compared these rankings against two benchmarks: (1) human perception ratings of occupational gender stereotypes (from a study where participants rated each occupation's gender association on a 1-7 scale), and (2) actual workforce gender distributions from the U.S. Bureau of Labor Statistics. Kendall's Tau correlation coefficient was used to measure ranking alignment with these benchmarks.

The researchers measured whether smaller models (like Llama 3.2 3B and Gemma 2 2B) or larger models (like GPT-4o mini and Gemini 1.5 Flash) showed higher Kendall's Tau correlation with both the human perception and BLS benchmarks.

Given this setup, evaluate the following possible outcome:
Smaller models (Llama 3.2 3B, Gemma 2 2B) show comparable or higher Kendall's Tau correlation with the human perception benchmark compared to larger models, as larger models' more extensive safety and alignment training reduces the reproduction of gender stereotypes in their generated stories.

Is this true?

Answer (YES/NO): YES